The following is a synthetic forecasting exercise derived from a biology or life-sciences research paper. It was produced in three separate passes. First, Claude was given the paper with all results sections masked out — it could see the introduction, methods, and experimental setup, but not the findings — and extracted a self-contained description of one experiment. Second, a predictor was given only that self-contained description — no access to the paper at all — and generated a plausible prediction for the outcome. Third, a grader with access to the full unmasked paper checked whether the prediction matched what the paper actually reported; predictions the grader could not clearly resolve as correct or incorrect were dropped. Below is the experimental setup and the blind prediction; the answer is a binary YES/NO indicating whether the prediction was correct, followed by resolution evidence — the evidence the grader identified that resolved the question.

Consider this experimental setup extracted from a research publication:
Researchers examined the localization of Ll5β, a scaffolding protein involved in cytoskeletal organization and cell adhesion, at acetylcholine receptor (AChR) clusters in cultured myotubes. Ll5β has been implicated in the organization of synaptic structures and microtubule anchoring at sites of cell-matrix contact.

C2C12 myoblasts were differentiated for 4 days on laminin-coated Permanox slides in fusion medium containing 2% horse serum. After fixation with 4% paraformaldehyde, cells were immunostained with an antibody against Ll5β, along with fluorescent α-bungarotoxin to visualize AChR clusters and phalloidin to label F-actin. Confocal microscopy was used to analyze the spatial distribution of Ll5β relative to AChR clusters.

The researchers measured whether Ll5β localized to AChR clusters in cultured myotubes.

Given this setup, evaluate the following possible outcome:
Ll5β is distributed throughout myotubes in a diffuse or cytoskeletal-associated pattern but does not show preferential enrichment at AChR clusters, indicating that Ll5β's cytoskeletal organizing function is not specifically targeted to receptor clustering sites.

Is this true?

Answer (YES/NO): NO